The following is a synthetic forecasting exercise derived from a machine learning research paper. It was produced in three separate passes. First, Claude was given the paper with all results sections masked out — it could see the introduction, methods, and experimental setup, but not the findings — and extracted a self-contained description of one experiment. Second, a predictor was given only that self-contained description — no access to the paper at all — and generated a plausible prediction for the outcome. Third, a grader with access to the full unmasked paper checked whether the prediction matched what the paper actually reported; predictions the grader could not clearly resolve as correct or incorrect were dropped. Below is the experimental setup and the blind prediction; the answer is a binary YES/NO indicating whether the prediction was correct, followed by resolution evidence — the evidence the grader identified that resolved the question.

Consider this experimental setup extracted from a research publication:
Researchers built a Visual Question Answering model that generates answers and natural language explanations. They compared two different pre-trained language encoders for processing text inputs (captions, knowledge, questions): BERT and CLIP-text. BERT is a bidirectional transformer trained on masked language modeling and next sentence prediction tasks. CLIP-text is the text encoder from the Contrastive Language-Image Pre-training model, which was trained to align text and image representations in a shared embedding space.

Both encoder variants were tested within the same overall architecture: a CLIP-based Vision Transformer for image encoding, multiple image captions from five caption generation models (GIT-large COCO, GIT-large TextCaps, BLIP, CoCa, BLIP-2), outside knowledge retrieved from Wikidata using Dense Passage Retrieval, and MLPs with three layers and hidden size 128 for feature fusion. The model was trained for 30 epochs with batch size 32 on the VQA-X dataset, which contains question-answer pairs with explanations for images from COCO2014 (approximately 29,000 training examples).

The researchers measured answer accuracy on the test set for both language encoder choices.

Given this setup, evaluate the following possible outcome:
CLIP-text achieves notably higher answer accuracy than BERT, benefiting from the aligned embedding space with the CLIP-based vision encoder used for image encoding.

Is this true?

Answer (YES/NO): YES